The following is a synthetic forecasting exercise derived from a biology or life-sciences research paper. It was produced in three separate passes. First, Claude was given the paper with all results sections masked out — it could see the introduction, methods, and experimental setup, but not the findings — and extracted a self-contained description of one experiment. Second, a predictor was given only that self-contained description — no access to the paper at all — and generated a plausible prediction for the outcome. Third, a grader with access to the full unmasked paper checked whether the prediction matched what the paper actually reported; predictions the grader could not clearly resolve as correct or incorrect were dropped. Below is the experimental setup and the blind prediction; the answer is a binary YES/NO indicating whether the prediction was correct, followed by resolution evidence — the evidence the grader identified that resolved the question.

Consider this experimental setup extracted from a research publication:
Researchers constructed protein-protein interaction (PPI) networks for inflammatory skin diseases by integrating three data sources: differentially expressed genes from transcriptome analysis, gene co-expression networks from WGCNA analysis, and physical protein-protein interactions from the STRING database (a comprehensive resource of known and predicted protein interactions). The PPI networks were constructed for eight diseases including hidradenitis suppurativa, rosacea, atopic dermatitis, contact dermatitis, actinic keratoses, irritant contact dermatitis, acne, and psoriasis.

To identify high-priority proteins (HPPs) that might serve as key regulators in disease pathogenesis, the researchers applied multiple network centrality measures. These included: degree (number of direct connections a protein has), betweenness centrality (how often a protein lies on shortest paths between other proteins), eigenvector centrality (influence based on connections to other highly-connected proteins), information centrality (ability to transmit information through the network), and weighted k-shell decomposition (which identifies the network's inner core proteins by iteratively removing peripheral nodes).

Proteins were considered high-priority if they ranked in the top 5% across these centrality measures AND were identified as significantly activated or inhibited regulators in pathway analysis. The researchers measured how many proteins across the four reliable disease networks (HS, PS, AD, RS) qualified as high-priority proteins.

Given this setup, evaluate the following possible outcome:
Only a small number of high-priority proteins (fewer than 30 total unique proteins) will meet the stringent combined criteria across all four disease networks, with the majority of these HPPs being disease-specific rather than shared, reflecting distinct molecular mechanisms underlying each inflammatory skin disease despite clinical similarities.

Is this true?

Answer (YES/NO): NO